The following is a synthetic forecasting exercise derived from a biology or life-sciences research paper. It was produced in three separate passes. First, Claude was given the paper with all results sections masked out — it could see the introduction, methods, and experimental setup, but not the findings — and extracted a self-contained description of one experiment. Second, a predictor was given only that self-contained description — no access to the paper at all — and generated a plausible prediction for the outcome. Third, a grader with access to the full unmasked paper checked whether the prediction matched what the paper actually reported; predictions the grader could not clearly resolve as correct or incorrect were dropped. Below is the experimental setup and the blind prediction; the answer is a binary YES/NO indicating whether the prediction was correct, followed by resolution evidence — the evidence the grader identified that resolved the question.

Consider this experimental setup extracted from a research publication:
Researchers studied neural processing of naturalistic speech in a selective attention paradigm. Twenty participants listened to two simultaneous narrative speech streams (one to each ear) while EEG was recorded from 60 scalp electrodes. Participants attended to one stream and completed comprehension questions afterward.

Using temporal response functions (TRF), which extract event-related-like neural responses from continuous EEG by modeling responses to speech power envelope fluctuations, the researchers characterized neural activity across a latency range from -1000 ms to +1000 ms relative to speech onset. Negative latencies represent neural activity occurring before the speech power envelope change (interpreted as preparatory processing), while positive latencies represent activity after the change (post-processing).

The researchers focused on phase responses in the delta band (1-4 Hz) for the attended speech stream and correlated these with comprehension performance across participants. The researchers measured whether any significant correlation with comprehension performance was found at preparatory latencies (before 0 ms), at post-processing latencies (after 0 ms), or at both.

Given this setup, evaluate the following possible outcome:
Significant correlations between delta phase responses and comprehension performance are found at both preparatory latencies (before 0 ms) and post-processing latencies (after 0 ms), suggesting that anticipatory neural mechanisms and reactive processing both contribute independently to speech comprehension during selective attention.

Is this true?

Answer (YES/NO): NO